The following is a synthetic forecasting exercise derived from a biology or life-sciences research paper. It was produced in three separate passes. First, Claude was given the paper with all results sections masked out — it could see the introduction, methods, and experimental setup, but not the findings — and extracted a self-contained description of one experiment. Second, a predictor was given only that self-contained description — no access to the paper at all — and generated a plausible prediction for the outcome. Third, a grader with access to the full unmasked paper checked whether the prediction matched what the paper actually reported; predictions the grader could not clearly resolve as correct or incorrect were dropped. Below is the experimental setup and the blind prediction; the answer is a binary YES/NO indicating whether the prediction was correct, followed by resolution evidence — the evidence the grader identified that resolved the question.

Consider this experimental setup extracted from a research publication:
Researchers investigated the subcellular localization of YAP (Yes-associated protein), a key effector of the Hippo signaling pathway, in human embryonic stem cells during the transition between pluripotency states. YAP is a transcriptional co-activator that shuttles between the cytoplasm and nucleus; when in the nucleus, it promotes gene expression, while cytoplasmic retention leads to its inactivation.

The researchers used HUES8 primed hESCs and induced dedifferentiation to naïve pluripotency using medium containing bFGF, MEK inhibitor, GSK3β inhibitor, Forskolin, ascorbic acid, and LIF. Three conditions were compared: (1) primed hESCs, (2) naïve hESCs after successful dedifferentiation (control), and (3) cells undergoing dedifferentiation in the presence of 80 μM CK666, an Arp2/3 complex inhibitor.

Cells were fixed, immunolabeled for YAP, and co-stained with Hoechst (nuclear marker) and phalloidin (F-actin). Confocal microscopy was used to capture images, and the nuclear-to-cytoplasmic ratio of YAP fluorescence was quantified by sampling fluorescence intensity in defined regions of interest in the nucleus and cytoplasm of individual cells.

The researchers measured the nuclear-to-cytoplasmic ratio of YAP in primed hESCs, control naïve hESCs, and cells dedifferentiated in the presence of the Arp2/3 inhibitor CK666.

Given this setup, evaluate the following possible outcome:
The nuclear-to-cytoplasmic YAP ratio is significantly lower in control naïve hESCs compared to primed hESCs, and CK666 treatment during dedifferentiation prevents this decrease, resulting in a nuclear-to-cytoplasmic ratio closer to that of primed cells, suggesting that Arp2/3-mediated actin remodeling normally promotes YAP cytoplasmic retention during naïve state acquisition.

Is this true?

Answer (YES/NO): NO